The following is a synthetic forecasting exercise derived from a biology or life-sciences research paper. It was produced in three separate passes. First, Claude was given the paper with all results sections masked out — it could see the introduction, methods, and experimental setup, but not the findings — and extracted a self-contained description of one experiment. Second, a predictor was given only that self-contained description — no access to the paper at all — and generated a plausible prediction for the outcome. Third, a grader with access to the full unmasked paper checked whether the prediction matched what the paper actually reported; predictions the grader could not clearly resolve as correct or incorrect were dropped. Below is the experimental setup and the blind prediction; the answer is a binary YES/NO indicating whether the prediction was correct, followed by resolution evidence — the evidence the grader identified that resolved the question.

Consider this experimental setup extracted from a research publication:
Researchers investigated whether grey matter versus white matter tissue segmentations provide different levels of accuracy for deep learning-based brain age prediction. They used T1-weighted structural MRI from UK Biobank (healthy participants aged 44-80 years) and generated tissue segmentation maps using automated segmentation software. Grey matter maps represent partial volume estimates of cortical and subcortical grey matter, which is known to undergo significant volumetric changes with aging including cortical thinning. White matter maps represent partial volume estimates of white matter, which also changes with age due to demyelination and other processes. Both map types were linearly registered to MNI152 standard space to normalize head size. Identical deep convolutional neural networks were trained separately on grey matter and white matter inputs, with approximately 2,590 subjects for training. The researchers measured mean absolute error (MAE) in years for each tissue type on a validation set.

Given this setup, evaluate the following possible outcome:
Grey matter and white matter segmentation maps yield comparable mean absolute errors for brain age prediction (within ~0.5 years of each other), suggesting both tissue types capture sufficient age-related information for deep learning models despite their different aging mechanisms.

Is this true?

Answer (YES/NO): YES